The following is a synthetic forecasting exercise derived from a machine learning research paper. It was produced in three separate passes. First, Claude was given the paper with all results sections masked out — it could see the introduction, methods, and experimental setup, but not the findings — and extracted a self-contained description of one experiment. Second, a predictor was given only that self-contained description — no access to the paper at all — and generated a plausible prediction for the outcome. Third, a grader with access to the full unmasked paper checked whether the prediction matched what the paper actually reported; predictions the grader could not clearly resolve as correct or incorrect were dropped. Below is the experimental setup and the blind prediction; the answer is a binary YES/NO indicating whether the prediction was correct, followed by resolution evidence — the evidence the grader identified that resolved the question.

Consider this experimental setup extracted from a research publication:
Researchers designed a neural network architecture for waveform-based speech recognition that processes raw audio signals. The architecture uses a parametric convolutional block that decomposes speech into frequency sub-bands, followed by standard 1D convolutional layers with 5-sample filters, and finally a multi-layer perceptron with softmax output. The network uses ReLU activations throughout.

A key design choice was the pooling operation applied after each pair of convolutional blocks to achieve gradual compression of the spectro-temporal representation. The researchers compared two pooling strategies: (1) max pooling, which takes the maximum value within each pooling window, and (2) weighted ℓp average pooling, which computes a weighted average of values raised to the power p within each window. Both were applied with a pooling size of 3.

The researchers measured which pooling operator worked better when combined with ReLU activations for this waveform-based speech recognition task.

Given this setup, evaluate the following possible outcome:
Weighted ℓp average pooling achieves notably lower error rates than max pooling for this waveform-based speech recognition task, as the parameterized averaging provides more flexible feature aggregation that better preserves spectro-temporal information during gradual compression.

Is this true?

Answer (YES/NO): NO